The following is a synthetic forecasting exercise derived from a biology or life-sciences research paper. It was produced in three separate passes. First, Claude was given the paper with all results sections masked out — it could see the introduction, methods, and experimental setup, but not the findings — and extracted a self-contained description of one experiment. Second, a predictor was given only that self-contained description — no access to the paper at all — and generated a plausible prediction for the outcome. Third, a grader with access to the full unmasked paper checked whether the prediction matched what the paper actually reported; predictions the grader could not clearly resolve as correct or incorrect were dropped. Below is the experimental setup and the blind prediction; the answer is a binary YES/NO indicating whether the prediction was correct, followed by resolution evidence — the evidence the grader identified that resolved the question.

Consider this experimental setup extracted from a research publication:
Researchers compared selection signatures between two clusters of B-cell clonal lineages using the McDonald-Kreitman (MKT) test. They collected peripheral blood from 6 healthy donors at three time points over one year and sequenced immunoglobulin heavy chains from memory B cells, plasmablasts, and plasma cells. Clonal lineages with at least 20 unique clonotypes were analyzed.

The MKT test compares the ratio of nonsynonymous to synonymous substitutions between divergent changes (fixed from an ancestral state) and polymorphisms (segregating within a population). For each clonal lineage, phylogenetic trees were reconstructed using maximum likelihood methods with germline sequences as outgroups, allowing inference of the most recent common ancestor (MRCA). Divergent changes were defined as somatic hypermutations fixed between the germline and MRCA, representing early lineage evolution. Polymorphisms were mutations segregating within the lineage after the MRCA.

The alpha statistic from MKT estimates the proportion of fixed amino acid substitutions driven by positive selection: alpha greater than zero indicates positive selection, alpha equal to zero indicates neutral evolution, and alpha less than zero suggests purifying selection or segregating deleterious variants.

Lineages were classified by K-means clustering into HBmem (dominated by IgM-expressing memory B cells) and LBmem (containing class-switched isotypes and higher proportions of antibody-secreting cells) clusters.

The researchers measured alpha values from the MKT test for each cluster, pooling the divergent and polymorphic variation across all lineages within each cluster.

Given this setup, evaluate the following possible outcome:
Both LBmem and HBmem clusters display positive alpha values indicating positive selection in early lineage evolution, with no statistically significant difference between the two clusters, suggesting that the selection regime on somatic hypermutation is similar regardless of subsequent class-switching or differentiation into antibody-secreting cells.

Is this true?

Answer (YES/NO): NO